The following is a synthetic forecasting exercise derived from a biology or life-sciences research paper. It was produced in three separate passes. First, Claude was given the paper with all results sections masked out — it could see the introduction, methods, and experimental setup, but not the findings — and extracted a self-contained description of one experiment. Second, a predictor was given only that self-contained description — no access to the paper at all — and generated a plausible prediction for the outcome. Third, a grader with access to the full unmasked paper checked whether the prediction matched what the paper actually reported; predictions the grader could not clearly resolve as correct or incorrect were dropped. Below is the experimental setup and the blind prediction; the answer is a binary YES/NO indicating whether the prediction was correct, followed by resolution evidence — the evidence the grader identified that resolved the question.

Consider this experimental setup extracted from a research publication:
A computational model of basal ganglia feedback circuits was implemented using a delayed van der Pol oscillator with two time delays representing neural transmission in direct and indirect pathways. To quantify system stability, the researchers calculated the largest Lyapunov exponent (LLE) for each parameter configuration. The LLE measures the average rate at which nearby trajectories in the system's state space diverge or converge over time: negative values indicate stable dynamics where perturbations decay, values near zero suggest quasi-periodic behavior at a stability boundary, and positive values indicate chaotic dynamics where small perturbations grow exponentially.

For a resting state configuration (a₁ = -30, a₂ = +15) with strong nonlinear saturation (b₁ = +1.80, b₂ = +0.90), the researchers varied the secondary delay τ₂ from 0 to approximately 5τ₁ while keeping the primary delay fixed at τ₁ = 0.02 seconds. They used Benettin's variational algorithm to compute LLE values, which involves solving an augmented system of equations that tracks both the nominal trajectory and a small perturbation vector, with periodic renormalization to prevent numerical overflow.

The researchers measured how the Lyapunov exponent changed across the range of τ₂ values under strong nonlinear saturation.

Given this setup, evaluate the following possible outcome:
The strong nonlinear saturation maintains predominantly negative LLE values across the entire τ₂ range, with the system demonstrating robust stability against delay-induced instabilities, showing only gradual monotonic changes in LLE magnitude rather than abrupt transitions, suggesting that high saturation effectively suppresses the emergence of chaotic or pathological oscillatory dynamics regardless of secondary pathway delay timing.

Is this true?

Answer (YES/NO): NO